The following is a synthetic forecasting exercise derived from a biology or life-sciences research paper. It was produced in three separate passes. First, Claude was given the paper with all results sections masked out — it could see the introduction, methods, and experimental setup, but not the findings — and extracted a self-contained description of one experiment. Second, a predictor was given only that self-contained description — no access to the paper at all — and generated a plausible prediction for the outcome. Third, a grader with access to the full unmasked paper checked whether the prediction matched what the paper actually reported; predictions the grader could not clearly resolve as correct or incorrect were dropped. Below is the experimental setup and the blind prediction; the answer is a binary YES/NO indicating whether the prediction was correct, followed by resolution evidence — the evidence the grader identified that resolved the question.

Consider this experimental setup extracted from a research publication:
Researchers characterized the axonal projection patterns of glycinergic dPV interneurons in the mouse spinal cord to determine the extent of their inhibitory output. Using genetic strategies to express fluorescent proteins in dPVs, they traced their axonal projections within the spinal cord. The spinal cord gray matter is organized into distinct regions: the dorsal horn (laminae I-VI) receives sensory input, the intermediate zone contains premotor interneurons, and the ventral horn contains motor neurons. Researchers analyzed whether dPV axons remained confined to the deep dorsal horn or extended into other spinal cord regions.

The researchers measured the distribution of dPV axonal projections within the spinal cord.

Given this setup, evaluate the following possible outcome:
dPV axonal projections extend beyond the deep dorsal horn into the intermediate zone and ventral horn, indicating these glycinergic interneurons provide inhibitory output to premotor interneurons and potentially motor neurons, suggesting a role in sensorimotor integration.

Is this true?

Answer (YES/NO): YES